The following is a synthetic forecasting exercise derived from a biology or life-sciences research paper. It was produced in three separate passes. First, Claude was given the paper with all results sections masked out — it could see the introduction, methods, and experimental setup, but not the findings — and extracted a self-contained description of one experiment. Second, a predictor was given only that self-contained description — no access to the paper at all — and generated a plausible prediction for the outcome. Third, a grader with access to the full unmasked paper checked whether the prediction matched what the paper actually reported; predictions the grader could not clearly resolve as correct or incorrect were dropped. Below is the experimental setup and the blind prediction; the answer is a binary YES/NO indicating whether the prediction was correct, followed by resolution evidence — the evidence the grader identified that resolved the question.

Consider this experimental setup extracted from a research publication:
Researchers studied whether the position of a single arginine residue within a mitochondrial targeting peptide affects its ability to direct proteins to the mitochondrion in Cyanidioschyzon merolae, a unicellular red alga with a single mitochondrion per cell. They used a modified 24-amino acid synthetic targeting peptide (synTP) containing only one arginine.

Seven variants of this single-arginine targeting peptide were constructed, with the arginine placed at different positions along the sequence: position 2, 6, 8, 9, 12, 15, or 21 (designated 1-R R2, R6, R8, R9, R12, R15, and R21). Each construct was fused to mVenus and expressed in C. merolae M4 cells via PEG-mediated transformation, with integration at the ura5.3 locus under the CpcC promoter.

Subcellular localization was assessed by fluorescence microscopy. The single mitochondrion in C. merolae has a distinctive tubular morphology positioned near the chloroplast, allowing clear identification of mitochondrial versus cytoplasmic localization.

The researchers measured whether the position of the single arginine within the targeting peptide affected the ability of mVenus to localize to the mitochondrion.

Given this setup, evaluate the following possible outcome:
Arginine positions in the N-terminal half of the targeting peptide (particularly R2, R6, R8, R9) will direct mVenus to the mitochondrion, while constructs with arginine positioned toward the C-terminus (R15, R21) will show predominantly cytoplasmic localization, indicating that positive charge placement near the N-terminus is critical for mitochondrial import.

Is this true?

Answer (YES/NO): NO